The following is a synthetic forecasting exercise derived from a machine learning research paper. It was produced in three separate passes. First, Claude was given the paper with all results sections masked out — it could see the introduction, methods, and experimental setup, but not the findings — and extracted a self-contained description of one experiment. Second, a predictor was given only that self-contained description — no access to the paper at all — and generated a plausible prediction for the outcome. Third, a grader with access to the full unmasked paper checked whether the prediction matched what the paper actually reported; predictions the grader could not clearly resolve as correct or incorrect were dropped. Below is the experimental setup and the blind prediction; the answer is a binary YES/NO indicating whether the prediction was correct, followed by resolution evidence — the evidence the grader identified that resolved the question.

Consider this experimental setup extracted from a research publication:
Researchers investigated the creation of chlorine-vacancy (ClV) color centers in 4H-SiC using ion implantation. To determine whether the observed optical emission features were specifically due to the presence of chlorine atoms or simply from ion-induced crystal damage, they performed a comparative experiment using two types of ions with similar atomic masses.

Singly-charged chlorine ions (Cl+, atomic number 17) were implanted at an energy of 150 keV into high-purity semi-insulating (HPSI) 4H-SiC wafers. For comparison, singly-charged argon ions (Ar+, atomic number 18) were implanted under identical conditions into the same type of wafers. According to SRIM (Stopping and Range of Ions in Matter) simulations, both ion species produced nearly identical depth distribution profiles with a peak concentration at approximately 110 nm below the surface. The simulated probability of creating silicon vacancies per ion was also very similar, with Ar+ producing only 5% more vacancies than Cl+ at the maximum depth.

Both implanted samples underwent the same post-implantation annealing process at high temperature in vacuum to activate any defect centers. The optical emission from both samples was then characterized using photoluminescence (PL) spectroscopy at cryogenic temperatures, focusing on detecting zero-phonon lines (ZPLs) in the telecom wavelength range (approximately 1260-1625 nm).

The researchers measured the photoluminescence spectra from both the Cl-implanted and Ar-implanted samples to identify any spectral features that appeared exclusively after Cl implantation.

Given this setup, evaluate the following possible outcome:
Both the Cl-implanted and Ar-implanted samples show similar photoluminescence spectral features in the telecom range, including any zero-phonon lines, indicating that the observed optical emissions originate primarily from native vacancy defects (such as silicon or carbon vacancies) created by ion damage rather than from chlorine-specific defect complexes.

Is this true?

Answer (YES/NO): NO